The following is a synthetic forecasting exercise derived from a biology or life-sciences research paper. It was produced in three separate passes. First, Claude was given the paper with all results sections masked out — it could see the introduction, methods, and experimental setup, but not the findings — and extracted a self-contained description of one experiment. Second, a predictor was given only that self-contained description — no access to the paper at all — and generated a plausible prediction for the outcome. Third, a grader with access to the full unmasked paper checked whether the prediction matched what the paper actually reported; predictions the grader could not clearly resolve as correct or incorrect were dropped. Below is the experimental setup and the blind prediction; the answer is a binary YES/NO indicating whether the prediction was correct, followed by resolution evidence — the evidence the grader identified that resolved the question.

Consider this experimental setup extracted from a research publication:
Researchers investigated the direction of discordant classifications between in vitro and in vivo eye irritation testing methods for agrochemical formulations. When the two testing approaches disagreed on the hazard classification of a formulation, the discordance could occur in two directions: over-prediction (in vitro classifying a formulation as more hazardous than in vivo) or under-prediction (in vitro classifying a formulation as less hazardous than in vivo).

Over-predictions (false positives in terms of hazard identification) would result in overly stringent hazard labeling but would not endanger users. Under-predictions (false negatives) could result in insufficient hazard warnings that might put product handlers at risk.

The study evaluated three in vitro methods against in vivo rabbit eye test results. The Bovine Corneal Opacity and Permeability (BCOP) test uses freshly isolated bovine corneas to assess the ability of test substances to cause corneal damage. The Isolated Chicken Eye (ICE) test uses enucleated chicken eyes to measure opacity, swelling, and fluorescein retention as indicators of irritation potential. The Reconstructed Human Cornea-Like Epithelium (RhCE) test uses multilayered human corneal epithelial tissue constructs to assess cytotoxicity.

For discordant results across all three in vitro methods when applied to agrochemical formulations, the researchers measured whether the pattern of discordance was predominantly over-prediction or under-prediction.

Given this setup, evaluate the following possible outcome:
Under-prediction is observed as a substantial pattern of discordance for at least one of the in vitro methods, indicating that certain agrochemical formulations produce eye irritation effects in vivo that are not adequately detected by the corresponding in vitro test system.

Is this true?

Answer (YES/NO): NO